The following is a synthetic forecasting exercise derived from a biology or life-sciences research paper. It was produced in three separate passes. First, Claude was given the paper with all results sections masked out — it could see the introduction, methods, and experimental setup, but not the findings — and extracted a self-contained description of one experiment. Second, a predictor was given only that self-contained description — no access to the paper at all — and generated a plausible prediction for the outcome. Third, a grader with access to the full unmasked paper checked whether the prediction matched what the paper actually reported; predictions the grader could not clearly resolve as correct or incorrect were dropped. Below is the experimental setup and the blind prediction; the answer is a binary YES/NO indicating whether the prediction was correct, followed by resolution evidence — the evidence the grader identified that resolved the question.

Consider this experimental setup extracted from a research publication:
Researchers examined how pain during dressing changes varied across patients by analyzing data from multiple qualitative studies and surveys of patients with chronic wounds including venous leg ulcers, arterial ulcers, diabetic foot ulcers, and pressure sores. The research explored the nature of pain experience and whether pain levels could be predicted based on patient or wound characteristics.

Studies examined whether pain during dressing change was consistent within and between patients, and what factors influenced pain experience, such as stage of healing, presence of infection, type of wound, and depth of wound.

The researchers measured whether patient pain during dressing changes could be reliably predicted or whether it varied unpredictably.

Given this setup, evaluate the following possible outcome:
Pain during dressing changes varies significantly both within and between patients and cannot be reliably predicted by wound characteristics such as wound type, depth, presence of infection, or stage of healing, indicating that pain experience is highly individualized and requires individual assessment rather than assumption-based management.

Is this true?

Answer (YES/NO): YES